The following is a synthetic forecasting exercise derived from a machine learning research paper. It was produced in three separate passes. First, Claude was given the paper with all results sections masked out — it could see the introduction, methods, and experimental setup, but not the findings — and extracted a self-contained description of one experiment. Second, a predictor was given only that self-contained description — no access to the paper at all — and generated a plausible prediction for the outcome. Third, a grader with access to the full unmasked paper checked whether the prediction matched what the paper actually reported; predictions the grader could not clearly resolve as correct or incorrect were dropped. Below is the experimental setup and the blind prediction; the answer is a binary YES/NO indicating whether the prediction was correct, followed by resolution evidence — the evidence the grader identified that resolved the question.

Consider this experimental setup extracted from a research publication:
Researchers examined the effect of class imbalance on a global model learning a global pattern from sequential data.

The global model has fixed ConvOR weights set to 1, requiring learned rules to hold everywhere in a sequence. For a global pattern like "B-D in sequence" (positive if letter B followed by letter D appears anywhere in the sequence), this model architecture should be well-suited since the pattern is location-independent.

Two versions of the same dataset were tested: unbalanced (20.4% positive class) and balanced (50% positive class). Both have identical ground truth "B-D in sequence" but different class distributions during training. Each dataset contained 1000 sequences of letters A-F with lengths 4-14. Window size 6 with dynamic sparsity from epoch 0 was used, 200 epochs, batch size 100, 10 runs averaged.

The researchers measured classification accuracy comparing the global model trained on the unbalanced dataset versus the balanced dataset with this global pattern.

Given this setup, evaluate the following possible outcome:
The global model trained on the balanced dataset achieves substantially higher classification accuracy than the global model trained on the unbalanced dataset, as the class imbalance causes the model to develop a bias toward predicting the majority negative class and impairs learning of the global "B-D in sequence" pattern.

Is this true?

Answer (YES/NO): NO